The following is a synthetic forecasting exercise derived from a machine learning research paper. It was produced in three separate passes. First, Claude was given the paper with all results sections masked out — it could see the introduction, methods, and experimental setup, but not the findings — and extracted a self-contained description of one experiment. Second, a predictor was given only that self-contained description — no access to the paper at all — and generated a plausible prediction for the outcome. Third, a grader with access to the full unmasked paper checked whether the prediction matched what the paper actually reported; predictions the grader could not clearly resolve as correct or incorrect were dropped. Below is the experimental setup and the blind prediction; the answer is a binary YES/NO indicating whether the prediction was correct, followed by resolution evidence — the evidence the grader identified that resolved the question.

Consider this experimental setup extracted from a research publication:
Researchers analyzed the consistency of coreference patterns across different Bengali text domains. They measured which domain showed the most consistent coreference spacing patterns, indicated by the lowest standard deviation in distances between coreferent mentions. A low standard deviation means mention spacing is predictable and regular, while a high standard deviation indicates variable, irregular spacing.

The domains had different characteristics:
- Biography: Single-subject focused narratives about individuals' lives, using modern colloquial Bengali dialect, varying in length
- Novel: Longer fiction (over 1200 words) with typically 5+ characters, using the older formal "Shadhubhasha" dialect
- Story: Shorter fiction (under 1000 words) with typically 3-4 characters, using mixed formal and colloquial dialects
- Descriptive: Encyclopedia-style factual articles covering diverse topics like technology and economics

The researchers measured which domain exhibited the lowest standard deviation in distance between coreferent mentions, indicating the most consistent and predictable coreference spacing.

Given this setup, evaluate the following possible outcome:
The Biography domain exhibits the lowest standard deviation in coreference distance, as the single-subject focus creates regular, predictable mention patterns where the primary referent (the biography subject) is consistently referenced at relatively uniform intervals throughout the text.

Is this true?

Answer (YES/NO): NO